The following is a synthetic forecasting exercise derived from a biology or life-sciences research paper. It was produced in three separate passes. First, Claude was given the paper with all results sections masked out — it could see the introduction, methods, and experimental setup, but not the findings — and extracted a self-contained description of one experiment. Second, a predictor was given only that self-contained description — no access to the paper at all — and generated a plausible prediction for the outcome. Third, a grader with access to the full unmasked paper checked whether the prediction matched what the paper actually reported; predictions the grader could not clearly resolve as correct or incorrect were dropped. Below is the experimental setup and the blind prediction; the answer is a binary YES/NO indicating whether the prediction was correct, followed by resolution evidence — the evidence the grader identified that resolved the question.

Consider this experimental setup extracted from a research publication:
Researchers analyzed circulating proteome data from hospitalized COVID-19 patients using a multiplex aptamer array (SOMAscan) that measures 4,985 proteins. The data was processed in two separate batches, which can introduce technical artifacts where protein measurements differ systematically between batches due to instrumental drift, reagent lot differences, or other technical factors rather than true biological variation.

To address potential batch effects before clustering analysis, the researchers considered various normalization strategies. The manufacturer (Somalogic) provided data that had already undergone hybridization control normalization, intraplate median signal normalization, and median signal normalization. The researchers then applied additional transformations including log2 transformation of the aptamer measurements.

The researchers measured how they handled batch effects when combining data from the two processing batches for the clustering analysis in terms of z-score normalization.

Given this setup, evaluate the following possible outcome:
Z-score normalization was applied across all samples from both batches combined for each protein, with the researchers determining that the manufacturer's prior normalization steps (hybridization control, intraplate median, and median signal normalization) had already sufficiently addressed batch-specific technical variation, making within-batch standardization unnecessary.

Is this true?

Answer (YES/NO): NO